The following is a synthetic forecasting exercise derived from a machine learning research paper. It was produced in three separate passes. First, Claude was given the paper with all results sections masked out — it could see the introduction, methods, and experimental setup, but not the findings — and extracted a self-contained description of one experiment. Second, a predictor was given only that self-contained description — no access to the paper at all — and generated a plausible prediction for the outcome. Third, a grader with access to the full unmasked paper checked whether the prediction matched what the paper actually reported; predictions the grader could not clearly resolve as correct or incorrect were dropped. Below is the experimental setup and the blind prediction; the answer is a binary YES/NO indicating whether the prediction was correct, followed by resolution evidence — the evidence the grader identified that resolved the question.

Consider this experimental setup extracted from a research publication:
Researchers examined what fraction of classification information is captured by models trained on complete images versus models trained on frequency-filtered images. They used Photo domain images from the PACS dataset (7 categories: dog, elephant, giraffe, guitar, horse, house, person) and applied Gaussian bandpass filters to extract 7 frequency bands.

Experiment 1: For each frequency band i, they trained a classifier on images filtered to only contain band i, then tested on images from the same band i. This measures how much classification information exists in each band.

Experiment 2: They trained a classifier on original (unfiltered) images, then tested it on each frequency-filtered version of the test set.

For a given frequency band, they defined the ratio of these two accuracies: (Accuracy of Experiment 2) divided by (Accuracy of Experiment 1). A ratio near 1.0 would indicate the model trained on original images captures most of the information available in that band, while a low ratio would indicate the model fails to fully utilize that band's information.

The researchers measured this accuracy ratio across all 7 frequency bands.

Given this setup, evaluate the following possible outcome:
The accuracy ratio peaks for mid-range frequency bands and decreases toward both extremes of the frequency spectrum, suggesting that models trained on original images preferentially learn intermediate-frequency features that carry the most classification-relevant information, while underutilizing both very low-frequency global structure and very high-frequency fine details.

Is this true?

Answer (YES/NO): NO